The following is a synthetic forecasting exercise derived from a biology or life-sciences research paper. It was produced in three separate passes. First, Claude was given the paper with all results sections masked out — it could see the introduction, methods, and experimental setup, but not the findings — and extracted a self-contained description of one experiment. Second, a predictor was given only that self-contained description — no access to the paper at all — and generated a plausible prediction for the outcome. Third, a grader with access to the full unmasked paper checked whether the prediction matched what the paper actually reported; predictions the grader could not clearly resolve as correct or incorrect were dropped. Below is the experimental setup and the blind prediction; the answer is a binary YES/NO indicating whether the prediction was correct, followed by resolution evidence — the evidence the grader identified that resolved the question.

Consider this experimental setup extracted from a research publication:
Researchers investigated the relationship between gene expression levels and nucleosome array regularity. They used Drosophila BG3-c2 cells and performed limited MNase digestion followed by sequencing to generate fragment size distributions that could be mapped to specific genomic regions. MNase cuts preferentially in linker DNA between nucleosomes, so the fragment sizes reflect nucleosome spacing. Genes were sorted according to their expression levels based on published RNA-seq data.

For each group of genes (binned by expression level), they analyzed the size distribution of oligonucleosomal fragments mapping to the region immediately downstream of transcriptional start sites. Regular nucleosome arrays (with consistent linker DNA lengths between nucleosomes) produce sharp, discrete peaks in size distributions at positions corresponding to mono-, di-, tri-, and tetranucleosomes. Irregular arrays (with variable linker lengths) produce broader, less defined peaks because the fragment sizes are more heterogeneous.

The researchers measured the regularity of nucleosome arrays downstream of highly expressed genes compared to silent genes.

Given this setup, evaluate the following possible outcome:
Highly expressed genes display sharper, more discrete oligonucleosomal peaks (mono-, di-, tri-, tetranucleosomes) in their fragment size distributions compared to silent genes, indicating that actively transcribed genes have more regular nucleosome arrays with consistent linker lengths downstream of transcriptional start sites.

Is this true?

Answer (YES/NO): NO